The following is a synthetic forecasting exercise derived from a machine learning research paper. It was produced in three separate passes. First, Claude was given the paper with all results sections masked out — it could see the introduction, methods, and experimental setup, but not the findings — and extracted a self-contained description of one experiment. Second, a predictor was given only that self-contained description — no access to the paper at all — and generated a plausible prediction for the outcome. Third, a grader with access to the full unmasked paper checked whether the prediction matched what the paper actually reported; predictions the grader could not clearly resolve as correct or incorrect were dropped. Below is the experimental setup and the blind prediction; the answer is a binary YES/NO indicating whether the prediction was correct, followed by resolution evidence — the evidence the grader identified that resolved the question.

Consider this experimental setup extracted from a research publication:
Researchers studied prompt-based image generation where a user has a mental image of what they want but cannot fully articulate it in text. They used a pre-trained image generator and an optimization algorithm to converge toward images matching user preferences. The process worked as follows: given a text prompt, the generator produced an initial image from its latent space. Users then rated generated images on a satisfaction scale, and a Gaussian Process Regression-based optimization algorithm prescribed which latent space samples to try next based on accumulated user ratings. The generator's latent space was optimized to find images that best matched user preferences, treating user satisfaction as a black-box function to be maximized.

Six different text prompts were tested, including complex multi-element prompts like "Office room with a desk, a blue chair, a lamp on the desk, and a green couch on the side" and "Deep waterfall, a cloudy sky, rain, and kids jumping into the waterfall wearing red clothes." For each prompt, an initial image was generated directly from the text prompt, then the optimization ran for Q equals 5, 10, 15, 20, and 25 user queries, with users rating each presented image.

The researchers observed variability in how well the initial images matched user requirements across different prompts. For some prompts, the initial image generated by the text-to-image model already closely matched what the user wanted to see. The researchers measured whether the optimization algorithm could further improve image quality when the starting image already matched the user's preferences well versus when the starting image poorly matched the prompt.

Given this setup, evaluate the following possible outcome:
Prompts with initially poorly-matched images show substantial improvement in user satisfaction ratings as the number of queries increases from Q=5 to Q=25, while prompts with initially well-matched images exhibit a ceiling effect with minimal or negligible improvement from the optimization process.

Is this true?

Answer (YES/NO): YES